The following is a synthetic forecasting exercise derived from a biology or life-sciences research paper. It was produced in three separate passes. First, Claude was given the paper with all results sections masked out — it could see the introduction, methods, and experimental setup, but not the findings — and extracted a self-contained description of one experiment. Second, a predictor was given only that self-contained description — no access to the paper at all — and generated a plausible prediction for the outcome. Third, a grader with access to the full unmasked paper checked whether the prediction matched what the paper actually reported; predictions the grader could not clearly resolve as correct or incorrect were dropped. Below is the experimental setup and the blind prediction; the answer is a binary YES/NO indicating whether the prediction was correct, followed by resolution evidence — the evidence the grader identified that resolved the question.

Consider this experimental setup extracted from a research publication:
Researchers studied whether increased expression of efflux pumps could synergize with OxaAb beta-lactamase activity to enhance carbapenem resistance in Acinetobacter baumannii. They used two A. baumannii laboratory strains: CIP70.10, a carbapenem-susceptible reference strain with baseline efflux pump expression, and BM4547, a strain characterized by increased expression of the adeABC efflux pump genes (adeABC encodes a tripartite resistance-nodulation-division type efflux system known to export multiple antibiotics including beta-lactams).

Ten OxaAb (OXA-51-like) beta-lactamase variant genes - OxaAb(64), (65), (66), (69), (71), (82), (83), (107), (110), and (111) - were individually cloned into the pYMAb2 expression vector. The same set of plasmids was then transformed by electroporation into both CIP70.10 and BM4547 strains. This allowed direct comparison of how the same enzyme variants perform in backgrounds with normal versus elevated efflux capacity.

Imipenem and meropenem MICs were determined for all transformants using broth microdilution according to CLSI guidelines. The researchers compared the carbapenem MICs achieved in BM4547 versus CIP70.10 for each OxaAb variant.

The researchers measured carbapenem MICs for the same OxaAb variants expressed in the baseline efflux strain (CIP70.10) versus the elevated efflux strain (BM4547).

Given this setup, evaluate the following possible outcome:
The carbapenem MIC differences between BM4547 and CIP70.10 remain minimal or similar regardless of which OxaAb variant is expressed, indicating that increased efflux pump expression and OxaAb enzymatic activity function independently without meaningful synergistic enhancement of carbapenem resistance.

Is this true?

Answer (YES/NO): YES